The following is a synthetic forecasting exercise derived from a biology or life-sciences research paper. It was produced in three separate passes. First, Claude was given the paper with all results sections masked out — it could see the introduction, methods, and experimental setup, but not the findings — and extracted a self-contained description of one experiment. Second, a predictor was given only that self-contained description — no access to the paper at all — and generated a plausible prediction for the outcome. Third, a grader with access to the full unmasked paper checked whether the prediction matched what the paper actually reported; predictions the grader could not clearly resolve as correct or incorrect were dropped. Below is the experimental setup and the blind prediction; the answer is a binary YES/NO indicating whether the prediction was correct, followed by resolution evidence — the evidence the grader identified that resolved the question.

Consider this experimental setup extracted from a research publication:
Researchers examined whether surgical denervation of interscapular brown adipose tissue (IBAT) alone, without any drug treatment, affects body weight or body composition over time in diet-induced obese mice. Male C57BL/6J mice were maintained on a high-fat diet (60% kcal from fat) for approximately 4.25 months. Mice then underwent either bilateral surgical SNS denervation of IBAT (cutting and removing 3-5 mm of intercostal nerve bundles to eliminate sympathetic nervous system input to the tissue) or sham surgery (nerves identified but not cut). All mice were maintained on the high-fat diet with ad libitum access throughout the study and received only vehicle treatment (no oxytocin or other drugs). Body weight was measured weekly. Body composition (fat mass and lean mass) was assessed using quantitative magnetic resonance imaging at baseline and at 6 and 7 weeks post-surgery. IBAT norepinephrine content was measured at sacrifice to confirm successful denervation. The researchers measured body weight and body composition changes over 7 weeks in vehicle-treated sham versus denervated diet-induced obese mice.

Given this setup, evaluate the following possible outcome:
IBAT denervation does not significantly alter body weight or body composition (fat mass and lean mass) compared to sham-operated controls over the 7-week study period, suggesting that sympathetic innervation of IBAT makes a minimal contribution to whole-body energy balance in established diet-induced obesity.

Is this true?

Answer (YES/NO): YES